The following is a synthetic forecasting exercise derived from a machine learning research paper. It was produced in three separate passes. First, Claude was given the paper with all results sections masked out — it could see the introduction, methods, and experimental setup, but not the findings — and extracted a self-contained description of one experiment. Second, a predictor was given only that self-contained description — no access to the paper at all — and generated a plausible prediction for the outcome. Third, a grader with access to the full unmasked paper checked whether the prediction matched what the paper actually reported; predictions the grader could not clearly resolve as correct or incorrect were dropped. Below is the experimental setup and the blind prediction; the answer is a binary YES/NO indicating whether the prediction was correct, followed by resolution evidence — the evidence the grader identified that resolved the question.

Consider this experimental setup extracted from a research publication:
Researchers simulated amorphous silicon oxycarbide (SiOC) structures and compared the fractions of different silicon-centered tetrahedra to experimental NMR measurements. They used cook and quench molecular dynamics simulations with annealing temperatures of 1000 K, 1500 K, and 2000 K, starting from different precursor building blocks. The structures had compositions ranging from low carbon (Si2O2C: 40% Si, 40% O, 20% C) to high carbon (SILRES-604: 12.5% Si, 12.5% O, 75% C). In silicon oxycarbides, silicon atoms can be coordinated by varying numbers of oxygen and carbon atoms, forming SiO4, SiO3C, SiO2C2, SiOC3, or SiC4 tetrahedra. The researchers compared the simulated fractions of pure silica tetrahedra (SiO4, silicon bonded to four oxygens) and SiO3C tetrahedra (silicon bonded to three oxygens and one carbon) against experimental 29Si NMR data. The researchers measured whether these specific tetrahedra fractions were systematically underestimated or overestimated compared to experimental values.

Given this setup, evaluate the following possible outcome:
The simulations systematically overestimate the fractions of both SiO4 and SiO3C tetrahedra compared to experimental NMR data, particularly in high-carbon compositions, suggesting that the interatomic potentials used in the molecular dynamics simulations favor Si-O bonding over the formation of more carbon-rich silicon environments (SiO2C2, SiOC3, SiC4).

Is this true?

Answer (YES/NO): NO